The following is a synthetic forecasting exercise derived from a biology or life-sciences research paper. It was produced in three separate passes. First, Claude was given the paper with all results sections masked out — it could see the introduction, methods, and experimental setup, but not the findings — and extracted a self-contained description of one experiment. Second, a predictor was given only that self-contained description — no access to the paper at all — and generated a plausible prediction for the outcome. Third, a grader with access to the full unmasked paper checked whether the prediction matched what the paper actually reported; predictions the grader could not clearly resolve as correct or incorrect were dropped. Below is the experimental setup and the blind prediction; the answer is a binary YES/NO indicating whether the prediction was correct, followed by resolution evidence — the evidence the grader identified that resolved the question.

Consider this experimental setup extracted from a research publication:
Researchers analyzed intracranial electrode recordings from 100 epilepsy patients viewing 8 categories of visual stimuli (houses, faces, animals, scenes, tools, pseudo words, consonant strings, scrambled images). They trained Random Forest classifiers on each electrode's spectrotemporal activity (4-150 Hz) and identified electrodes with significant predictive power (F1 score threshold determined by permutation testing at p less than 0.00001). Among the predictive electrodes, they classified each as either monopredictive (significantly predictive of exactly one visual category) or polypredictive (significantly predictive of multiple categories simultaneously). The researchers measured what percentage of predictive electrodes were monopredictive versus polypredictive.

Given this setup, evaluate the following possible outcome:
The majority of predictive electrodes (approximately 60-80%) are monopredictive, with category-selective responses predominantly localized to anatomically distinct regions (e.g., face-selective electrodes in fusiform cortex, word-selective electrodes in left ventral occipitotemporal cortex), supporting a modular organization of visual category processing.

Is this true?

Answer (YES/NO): YES